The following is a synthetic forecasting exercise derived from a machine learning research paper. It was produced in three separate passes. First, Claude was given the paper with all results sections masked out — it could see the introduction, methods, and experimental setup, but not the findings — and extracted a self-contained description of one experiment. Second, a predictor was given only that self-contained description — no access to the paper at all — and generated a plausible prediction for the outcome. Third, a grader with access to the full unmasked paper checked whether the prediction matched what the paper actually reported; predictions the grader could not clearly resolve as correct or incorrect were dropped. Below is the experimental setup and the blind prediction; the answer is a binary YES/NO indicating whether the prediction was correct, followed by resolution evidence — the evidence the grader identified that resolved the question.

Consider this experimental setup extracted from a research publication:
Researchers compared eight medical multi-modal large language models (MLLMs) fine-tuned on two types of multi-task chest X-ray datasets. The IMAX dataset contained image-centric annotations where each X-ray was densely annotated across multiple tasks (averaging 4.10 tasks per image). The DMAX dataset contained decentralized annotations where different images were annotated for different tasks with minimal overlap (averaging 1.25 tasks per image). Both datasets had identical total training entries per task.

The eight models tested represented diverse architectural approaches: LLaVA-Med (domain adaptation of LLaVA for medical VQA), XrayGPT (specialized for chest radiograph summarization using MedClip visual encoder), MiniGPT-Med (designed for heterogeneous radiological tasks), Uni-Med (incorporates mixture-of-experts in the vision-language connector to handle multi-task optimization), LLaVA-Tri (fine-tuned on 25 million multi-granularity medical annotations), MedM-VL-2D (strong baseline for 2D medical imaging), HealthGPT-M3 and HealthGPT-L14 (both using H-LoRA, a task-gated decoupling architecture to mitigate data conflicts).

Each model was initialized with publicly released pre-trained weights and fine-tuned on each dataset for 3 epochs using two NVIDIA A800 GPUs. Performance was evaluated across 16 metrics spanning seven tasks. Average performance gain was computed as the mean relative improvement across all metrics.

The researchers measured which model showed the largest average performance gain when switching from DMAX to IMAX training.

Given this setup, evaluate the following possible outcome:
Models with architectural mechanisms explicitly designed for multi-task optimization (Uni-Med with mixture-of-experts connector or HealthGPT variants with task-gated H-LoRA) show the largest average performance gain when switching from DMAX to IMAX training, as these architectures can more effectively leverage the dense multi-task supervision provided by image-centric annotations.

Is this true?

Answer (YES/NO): NO